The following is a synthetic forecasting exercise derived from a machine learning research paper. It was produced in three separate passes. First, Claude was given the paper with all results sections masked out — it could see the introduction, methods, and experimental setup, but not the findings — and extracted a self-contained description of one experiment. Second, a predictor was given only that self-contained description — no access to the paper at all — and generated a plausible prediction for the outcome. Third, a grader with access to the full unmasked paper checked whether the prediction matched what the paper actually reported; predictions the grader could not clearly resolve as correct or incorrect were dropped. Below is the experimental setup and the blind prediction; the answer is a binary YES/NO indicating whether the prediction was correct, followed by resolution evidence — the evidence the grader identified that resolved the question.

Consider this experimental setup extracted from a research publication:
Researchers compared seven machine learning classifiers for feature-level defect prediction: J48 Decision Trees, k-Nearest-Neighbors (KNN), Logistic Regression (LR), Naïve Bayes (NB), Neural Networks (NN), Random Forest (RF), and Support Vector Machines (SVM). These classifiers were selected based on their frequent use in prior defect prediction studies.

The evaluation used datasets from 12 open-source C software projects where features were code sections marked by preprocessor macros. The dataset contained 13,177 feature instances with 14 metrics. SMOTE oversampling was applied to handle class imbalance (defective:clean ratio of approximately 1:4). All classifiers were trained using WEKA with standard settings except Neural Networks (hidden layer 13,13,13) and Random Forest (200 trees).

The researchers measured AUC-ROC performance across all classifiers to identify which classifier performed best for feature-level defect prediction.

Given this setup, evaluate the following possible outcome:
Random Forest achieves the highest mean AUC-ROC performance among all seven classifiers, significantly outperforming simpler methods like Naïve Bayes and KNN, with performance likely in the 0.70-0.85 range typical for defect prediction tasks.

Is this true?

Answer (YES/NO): YES